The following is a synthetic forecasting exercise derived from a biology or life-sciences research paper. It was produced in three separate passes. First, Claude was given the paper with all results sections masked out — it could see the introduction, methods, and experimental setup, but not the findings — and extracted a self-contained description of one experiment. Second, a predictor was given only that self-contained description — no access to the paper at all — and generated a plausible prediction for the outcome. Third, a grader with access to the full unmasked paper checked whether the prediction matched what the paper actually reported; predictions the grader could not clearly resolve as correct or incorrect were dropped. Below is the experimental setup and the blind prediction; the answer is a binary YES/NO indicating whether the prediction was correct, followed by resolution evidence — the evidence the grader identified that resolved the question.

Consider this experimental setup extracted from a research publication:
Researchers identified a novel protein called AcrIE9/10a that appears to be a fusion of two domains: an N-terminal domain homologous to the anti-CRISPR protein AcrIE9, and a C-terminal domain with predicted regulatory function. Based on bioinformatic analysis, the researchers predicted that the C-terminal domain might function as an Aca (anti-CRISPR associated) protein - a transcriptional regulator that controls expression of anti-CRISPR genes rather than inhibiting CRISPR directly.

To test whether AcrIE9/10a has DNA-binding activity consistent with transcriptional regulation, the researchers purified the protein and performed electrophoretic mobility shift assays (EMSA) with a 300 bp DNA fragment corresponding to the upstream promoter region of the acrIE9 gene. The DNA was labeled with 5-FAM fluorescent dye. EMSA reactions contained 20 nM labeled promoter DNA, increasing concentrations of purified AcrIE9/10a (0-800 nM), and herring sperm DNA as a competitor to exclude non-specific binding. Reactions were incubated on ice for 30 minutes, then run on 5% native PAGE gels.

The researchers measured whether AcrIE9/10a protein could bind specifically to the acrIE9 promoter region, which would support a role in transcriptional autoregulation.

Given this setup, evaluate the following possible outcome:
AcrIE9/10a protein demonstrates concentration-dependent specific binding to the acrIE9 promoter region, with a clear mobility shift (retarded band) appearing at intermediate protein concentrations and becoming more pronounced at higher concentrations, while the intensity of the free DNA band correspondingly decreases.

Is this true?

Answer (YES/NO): NO